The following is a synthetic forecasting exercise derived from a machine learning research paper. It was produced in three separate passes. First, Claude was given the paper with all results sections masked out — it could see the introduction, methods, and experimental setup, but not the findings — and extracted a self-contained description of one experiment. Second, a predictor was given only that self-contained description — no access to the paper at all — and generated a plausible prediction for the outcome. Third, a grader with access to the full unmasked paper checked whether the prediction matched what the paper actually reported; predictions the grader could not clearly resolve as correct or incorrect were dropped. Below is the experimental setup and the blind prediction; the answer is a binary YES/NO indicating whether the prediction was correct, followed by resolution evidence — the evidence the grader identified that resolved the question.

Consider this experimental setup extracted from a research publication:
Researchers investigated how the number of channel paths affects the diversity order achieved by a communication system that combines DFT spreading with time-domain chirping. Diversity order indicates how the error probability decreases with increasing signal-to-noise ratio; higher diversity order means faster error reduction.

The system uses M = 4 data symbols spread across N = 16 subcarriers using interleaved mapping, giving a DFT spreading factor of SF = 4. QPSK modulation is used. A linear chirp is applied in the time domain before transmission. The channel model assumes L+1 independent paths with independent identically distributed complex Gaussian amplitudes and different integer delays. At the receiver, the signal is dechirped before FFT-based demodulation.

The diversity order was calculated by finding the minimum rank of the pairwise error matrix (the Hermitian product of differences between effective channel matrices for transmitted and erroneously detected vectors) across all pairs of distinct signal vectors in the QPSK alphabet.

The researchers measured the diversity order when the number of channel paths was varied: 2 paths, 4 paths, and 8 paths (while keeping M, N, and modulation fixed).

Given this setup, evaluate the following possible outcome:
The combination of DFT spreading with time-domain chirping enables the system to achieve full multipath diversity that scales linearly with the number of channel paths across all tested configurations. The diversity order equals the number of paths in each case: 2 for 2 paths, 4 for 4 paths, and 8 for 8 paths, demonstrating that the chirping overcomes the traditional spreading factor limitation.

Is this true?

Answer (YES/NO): YES